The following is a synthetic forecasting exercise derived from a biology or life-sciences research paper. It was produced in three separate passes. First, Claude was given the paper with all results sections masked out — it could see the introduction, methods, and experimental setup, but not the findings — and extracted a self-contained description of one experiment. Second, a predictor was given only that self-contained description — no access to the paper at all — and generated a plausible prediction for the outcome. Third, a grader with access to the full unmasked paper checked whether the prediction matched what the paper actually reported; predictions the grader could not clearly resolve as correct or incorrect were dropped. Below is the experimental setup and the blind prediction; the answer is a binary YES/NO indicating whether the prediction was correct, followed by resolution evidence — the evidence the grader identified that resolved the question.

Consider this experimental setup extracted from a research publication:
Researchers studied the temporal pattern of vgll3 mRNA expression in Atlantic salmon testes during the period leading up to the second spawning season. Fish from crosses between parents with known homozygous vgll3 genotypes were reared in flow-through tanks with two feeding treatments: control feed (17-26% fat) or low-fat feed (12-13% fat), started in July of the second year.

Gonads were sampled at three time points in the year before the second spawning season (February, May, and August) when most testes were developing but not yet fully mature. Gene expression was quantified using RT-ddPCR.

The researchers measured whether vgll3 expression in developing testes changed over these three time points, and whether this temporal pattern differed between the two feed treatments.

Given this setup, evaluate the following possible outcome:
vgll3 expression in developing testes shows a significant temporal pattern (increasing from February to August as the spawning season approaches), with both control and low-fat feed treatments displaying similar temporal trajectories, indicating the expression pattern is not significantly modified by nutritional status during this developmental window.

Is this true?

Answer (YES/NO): NO